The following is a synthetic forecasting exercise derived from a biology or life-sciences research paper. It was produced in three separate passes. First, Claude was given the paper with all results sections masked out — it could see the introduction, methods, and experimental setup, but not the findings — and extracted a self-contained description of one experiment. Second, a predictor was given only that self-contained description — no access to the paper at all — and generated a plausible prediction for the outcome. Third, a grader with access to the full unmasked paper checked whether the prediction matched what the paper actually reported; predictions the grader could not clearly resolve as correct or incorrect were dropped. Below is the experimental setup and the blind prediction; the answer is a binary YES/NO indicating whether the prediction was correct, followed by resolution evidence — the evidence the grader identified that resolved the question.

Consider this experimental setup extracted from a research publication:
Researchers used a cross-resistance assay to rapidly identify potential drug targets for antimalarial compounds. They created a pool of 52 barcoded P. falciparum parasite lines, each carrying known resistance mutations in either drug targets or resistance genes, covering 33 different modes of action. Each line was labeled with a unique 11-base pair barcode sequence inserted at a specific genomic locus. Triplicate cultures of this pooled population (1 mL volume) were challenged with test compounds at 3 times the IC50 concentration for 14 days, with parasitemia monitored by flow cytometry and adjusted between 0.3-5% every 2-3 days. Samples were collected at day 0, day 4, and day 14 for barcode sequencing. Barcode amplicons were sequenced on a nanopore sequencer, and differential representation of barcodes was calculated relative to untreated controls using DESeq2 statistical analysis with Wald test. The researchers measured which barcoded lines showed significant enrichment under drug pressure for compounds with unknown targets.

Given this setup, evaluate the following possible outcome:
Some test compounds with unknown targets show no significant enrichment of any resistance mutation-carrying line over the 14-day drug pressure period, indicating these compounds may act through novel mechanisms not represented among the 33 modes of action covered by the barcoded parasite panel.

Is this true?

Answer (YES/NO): YES